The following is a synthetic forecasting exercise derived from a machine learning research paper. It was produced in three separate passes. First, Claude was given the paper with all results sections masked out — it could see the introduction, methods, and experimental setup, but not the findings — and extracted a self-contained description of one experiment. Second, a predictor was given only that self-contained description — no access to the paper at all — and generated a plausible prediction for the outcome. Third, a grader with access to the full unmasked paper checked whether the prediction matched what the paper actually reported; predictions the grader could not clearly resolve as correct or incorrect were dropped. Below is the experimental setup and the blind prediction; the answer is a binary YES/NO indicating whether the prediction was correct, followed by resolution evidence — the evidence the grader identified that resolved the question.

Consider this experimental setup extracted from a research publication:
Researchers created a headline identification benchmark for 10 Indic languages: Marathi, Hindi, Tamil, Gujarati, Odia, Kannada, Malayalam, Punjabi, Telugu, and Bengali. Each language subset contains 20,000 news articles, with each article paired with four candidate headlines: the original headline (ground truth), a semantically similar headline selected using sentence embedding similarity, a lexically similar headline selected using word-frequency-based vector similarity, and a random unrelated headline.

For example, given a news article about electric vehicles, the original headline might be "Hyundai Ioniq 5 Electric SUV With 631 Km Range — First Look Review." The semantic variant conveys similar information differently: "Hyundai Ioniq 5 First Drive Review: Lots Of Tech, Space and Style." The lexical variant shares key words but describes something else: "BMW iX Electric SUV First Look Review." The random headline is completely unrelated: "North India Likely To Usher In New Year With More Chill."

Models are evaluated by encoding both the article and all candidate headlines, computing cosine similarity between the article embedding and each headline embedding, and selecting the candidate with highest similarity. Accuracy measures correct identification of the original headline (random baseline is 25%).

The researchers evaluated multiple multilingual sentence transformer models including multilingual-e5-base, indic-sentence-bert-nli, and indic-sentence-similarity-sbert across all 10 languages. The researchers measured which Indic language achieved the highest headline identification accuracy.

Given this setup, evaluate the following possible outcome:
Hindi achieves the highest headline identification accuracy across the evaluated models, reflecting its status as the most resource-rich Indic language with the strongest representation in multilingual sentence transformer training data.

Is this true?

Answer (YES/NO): NO